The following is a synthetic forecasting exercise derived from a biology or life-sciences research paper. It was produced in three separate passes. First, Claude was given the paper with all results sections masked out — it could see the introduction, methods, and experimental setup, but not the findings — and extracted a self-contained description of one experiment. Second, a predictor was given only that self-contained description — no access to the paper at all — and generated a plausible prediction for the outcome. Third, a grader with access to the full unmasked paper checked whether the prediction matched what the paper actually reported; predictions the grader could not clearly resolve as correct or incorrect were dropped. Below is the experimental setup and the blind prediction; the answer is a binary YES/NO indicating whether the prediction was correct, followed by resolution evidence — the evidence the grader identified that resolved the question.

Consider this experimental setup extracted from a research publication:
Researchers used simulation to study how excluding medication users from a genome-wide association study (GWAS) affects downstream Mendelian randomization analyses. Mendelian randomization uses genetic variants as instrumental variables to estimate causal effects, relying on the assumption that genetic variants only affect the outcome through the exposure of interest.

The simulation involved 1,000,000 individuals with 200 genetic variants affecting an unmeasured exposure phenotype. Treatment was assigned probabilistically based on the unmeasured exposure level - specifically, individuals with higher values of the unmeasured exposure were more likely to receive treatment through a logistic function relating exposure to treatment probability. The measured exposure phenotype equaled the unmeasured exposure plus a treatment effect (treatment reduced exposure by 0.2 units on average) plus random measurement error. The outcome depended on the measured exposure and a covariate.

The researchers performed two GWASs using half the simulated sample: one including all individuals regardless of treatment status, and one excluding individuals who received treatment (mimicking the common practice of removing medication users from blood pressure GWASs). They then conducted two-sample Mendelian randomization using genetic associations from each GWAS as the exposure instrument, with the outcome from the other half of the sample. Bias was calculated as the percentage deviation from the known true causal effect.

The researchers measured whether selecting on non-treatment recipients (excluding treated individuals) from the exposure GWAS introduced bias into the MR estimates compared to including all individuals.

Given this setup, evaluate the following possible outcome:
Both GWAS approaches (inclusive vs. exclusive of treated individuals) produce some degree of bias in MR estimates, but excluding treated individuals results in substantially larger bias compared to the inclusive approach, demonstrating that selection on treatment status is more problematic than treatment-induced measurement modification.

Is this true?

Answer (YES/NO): NO